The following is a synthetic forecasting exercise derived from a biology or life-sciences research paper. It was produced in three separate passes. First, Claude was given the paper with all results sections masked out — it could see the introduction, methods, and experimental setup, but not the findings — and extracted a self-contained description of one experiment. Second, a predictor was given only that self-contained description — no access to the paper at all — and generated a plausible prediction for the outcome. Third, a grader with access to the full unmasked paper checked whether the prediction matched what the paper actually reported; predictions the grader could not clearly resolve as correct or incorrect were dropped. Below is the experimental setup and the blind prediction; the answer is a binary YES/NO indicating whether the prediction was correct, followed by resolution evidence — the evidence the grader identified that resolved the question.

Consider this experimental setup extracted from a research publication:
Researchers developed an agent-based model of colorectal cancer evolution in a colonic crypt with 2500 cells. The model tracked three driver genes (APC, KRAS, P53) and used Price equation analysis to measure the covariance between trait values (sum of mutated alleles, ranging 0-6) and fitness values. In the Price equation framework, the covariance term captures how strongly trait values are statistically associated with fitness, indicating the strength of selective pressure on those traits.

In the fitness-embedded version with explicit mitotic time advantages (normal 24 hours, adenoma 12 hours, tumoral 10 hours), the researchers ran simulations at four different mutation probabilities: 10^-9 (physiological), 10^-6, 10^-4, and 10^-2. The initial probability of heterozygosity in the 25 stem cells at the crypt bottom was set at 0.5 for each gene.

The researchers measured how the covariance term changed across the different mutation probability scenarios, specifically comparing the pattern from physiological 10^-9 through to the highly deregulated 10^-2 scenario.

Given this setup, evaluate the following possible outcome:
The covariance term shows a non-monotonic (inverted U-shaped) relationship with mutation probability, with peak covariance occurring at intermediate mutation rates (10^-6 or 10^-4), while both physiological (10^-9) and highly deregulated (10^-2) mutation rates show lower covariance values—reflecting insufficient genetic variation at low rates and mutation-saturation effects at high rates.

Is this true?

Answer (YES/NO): NO